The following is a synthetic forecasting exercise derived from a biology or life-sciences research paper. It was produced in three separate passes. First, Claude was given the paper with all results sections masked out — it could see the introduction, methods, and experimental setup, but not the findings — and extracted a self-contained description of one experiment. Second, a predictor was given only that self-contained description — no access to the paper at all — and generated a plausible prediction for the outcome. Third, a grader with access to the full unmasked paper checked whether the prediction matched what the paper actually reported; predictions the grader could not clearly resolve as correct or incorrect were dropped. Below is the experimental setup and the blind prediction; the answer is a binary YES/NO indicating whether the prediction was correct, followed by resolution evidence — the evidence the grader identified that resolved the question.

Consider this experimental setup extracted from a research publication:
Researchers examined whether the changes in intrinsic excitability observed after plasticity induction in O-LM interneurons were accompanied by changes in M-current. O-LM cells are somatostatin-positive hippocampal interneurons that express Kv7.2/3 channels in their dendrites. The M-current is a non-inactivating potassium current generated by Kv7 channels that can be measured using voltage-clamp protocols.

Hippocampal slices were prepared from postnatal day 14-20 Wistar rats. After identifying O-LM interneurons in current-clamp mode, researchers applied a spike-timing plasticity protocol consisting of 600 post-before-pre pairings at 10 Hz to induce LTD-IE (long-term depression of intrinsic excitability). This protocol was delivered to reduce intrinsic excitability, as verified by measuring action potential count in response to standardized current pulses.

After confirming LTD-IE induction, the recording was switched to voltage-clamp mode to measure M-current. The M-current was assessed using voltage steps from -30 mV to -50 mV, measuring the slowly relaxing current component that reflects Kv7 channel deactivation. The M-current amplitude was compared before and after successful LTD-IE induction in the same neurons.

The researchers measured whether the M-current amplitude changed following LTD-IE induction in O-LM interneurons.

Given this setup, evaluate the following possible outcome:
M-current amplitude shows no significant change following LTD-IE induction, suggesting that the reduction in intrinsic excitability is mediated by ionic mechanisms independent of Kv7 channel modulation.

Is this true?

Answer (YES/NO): NO